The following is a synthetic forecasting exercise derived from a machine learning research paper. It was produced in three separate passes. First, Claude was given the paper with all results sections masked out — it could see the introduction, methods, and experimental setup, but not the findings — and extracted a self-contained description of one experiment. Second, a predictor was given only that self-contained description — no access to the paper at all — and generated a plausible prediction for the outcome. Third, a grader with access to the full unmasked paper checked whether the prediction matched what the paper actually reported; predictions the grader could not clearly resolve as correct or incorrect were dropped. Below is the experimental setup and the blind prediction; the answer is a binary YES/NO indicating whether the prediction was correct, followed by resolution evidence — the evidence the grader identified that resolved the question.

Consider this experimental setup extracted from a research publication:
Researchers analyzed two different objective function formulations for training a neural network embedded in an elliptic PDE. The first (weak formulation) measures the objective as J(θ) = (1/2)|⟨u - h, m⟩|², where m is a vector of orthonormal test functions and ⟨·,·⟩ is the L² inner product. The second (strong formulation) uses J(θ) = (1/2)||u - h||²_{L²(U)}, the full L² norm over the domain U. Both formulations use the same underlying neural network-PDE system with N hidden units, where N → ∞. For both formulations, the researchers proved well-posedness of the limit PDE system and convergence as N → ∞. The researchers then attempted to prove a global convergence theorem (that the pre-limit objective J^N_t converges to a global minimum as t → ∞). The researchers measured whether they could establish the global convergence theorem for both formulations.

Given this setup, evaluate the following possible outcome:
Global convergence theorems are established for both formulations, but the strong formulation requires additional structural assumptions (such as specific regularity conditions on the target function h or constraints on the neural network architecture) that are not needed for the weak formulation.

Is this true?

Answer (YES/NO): NO